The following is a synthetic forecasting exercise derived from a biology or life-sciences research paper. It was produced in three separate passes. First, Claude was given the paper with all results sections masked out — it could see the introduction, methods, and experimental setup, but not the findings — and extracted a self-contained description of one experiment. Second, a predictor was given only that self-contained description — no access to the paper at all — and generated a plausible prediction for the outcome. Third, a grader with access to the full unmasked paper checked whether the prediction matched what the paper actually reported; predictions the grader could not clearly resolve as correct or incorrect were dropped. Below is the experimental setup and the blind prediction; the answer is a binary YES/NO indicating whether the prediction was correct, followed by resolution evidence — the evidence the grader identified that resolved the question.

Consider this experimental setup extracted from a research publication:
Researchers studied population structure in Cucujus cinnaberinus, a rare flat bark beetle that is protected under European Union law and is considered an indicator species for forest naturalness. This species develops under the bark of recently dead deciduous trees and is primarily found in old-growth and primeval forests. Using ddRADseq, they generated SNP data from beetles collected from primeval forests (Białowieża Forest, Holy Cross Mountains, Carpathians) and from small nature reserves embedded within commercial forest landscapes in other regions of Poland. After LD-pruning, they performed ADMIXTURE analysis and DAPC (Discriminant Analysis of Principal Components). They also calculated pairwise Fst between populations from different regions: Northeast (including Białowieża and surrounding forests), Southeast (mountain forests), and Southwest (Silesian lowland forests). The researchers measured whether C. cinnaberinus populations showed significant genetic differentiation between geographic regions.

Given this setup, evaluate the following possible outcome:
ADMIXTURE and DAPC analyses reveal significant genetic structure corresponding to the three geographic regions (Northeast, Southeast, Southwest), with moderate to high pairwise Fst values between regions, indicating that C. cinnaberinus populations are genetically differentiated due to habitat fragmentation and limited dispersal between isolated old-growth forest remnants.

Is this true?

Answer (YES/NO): NO